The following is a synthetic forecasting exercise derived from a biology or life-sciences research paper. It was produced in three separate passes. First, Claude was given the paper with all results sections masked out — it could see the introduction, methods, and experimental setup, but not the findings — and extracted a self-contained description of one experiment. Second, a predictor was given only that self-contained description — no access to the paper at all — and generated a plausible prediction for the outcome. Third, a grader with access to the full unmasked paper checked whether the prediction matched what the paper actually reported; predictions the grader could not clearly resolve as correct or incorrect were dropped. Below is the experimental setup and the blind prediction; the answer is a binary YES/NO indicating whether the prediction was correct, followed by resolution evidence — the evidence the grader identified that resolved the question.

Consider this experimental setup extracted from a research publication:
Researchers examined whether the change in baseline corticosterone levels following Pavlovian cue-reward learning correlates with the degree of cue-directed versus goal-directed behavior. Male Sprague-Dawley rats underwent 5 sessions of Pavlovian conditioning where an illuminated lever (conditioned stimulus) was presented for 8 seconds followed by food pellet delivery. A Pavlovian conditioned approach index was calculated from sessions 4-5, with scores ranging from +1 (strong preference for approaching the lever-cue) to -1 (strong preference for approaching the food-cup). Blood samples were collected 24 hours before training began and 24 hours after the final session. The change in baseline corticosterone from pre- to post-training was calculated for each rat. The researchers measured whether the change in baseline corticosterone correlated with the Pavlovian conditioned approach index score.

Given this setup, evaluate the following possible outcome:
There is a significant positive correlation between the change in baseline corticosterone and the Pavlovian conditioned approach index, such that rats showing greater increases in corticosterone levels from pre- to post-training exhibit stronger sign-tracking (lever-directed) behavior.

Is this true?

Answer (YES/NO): NO